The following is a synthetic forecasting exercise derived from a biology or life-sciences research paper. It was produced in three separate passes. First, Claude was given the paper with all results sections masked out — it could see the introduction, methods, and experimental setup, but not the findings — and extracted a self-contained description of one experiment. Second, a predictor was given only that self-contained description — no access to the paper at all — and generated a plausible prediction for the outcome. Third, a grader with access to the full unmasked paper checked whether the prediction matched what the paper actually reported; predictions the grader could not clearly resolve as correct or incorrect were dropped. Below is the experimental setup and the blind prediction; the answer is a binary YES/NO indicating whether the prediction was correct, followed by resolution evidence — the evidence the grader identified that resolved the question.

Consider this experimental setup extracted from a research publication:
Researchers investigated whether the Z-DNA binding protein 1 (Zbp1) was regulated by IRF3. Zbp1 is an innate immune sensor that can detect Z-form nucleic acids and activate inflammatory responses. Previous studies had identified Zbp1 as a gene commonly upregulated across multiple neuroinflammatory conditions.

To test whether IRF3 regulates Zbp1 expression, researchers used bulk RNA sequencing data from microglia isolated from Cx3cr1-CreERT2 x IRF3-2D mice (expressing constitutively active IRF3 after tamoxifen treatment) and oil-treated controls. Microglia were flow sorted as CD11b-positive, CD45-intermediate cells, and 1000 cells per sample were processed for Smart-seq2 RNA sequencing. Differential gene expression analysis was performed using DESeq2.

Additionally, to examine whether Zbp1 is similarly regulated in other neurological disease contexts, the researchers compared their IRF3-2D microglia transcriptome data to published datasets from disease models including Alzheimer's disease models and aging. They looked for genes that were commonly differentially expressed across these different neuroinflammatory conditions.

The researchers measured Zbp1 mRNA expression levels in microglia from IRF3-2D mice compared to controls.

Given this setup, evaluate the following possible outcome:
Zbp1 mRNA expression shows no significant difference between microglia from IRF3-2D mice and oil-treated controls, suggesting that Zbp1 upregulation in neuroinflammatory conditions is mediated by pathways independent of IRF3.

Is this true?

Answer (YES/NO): NO